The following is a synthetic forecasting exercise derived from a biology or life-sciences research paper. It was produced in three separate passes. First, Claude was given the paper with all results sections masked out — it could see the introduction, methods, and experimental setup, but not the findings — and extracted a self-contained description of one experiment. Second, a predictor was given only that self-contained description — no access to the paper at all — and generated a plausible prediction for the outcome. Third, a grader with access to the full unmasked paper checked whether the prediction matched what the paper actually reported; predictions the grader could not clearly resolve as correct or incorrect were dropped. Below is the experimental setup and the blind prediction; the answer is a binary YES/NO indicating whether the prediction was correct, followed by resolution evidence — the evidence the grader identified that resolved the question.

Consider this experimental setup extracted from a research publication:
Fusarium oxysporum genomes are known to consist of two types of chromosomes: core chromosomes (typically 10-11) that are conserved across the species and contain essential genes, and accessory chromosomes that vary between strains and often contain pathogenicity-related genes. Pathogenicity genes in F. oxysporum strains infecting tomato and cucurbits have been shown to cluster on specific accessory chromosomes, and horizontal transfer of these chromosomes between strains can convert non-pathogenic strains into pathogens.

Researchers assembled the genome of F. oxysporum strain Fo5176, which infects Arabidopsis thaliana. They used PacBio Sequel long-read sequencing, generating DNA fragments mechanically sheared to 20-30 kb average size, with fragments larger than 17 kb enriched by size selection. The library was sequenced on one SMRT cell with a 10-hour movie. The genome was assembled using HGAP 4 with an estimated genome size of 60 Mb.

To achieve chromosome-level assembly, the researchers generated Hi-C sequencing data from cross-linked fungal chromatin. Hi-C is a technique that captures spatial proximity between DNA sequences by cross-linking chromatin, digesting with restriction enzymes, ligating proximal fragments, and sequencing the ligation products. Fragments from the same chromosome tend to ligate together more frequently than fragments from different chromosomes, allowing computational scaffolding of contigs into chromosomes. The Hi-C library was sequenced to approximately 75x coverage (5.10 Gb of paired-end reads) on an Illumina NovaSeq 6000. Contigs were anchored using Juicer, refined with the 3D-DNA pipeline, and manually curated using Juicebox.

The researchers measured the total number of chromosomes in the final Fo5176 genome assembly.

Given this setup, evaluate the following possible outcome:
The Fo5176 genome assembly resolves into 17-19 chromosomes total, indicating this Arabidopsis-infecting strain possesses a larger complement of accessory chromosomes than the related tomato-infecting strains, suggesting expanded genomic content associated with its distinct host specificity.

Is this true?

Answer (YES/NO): YES